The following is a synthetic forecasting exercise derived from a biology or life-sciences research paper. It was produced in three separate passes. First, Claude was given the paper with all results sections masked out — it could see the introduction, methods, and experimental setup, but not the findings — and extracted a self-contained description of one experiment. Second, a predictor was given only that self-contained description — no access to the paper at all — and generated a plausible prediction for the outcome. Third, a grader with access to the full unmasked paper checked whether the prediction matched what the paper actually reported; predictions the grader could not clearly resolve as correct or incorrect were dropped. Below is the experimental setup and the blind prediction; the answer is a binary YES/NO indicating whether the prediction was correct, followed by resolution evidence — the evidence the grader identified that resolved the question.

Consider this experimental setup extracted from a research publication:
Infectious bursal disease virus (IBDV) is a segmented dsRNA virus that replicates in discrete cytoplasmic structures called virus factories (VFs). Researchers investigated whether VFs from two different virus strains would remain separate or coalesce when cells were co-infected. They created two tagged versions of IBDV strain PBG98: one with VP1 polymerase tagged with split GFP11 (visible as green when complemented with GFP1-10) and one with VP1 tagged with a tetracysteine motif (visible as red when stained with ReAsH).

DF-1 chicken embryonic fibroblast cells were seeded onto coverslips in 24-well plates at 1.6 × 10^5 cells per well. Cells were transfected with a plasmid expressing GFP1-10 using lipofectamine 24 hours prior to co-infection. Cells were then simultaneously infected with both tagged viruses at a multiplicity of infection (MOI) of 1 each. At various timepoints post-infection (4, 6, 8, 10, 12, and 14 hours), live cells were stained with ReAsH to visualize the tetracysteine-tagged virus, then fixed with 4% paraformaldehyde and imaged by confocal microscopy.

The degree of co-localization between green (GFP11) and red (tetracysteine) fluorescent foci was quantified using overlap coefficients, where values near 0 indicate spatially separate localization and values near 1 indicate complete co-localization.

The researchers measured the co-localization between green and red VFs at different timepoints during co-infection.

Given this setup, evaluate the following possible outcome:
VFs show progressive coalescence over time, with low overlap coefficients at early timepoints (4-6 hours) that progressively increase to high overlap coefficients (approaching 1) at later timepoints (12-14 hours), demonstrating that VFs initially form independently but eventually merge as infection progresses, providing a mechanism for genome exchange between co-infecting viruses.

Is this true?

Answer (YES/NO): NO